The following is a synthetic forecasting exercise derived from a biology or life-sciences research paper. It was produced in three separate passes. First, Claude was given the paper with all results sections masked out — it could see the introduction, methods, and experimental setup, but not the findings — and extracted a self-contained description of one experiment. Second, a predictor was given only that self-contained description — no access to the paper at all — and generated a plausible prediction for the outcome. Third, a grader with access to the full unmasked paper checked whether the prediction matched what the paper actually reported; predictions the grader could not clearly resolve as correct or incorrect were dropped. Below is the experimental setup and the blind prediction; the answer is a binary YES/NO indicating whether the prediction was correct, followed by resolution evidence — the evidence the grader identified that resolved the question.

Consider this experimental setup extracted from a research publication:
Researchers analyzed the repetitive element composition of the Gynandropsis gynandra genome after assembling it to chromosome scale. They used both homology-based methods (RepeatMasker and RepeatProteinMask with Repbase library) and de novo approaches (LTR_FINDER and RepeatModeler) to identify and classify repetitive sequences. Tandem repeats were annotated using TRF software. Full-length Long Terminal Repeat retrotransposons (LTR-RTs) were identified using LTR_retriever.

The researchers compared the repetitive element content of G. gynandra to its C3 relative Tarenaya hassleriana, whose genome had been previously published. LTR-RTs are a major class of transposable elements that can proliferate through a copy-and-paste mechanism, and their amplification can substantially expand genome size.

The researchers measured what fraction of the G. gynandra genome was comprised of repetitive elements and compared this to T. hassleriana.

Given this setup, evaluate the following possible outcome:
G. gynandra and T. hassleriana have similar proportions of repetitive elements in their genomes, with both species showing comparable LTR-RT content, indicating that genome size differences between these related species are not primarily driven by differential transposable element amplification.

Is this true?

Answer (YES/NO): NO